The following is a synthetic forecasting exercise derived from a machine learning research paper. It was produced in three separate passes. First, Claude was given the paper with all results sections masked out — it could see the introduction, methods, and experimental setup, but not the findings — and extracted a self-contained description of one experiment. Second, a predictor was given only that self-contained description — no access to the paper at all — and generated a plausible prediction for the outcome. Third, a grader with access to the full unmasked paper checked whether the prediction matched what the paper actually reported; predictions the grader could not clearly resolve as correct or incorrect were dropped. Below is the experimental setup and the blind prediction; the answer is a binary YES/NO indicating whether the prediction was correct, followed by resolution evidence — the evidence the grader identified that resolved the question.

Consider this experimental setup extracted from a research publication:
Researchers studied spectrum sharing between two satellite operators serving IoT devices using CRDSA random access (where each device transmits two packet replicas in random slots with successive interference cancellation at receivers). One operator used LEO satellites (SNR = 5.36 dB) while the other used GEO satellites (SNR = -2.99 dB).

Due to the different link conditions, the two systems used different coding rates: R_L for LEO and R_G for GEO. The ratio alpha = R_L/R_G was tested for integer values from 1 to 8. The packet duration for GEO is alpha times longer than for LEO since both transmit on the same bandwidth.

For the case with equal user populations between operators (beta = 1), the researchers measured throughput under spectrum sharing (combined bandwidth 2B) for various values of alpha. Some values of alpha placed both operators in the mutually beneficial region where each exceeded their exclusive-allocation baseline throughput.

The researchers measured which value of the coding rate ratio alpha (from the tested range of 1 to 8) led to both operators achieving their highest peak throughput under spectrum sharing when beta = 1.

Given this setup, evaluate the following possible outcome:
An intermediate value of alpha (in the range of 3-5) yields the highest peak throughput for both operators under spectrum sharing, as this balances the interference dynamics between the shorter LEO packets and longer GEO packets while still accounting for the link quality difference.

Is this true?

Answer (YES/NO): NO